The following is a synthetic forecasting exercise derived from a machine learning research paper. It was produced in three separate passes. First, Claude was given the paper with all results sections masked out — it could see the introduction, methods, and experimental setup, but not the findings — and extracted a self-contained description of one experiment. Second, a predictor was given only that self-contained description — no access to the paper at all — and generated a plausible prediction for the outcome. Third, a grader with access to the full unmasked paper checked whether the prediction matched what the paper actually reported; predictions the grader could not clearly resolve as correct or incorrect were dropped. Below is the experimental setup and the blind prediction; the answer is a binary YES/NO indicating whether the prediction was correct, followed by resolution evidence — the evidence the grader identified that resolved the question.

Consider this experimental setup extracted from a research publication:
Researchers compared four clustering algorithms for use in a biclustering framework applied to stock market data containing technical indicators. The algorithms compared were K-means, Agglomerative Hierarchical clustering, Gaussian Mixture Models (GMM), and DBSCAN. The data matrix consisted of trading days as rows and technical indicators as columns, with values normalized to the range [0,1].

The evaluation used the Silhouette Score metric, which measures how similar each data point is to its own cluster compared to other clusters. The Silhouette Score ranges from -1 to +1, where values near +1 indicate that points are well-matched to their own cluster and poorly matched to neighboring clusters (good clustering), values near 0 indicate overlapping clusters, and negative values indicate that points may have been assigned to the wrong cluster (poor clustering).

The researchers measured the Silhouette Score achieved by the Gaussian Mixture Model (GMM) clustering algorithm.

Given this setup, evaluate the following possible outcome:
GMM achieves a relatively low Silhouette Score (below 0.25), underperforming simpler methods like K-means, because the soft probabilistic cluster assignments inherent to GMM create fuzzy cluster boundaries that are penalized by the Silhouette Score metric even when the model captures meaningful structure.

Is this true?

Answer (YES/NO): NO